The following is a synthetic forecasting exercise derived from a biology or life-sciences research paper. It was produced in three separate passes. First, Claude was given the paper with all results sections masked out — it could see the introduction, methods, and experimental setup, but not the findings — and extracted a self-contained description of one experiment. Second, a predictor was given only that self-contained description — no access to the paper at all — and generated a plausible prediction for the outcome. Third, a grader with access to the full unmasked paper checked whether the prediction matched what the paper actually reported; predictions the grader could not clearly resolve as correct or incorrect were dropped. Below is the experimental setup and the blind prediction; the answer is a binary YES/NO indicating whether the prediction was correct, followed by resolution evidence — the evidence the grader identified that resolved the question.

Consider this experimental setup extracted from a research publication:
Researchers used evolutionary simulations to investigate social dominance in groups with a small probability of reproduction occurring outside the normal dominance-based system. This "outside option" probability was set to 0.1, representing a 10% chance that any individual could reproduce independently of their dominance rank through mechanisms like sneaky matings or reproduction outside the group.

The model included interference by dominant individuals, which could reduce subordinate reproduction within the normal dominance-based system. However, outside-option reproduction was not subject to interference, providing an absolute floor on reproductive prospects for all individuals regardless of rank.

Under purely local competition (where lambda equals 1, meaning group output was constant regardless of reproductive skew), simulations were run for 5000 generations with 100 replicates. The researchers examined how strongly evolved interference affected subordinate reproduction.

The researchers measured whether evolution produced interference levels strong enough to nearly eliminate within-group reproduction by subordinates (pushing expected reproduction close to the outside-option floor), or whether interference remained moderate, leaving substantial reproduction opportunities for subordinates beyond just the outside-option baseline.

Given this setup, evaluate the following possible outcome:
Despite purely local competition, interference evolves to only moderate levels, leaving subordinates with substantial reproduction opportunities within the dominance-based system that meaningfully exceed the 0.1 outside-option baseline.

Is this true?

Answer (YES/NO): NO